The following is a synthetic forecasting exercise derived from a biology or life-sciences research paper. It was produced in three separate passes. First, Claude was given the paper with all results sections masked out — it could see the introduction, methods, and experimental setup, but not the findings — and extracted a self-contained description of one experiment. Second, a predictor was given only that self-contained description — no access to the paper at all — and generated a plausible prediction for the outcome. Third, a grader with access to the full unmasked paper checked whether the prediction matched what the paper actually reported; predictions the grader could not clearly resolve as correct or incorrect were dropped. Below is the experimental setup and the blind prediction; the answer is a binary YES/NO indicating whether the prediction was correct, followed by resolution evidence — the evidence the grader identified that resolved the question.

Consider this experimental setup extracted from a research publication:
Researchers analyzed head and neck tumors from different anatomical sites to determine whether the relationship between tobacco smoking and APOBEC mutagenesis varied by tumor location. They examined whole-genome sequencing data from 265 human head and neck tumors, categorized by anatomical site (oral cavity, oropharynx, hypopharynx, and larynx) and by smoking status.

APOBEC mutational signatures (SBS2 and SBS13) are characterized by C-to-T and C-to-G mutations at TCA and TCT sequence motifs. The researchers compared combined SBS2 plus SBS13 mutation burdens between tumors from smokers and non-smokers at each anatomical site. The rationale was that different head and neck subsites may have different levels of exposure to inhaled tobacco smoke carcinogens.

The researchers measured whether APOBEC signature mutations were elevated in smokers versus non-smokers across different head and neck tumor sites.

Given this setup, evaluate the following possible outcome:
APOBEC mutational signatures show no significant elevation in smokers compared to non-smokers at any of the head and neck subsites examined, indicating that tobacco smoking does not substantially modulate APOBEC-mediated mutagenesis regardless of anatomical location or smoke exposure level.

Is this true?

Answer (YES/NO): NO